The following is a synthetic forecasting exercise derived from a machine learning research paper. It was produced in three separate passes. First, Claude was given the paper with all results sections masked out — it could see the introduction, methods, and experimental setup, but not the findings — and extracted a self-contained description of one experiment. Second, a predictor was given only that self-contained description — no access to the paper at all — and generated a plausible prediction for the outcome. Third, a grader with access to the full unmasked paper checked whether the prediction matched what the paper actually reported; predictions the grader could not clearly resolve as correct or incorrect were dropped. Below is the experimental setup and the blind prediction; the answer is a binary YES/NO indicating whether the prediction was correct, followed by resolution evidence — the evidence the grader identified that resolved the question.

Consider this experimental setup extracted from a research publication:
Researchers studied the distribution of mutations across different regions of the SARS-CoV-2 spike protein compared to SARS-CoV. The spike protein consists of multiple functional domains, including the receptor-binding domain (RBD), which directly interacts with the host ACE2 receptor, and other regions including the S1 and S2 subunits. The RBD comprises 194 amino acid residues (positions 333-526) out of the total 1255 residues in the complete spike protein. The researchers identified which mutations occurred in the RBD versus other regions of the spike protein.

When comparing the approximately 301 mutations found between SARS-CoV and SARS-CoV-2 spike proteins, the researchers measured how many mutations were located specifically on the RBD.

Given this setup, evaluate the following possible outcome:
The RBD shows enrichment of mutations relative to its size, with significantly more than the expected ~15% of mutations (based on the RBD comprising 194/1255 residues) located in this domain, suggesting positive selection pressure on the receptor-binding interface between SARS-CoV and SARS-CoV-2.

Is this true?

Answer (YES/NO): YES